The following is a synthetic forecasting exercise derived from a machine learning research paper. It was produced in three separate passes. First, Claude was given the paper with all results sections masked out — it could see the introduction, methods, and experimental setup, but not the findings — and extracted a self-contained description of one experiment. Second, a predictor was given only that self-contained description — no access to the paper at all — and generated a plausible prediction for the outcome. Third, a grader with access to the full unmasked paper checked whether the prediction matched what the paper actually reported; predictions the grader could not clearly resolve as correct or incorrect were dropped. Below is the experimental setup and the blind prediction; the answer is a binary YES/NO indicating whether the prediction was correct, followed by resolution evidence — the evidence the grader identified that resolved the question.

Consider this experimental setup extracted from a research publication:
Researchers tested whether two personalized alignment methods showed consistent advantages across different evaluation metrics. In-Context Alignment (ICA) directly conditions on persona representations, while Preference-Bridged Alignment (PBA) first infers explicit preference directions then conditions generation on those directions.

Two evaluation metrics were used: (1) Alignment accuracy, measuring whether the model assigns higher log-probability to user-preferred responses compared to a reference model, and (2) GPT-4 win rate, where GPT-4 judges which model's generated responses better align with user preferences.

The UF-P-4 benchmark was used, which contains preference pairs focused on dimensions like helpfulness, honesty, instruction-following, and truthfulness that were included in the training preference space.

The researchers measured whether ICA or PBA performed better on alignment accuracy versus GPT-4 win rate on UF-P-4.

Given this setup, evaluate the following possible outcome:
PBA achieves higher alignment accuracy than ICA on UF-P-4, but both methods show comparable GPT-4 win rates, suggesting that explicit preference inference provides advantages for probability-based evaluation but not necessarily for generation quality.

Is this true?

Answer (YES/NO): NO